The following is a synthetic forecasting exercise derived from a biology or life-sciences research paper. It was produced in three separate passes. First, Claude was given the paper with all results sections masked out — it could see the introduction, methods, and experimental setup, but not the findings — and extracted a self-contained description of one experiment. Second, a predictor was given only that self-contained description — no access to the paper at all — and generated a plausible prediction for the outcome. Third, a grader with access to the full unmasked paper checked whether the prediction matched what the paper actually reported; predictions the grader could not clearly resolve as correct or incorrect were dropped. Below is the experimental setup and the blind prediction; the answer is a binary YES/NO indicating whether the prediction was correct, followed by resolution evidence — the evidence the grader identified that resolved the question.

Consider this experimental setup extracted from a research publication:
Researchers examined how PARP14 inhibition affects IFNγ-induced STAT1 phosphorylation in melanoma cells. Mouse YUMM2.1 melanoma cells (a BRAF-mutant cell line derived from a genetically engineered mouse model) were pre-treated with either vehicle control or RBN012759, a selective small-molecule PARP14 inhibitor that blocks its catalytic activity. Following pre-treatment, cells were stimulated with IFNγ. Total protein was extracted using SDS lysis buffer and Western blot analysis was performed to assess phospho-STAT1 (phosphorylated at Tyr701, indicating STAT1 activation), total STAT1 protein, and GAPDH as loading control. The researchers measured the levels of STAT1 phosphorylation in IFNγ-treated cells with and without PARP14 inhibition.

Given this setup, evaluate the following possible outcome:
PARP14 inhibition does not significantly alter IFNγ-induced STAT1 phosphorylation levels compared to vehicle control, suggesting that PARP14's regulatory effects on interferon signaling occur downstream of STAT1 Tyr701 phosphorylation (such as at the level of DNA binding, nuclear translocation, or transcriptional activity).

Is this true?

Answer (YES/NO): NO